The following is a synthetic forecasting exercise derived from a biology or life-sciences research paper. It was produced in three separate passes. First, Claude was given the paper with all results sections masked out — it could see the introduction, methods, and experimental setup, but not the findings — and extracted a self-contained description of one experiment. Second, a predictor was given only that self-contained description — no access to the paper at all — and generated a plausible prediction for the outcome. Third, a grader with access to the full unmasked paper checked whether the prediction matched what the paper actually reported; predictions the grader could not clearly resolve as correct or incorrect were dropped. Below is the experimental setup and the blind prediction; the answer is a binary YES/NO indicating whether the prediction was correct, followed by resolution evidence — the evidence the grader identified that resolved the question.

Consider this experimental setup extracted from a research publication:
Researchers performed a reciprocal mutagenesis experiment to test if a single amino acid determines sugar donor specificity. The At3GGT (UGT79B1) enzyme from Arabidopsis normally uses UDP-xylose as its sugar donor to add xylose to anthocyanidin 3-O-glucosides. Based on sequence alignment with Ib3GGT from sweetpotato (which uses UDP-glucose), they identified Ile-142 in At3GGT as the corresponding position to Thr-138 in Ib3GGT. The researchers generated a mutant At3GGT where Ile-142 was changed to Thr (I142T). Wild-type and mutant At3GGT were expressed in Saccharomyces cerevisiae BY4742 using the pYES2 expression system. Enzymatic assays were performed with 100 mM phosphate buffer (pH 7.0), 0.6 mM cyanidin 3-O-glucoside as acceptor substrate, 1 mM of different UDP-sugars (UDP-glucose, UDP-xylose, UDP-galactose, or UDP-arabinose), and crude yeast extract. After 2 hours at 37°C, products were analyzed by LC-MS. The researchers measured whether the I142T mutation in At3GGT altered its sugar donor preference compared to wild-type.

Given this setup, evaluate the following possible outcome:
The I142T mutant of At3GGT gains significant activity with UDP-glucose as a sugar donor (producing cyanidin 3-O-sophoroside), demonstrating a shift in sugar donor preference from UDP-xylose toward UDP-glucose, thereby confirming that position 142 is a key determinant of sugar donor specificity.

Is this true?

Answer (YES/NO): YES